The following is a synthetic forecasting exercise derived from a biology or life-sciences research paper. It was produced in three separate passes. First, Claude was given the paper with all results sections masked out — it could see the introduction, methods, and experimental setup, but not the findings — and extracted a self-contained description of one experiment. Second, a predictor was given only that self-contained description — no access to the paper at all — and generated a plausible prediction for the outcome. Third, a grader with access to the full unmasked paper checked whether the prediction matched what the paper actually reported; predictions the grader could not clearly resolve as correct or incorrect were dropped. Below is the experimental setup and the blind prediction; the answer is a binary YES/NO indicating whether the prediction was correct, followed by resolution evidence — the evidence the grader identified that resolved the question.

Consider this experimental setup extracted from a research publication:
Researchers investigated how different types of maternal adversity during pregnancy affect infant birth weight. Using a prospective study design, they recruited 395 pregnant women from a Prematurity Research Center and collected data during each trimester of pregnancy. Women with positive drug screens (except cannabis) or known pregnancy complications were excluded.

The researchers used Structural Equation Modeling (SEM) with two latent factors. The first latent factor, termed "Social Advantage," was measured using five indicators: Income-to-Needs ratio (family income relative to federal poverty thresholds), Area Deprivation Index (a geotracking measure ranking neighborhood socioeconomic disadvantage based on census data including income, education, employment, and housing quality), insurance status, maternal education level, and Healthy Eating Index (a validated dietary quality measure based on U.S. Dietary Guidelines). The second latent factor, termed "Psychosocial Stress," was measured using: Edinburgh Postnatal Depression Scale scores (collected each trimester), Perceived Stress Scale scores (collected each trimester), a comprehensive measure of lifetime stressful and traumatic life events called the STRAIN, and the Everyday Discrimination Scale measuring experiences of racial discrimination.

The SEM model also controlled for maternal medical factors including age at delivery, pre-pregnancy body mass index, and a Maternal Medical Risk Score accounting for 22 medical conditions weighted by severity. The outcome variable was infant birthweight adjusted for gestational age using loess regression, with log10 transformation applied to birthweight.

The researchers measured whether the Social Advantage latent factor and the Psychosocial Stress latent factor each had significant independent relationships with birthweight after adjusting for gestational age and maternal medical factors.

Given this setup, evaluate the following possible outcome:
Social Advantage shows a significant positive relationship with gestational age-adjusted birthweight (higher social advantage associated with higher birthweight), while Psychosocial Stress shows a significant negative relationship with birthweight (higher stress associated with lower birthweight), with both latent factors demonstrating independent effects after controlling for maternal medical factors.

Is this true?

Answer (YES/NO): NO